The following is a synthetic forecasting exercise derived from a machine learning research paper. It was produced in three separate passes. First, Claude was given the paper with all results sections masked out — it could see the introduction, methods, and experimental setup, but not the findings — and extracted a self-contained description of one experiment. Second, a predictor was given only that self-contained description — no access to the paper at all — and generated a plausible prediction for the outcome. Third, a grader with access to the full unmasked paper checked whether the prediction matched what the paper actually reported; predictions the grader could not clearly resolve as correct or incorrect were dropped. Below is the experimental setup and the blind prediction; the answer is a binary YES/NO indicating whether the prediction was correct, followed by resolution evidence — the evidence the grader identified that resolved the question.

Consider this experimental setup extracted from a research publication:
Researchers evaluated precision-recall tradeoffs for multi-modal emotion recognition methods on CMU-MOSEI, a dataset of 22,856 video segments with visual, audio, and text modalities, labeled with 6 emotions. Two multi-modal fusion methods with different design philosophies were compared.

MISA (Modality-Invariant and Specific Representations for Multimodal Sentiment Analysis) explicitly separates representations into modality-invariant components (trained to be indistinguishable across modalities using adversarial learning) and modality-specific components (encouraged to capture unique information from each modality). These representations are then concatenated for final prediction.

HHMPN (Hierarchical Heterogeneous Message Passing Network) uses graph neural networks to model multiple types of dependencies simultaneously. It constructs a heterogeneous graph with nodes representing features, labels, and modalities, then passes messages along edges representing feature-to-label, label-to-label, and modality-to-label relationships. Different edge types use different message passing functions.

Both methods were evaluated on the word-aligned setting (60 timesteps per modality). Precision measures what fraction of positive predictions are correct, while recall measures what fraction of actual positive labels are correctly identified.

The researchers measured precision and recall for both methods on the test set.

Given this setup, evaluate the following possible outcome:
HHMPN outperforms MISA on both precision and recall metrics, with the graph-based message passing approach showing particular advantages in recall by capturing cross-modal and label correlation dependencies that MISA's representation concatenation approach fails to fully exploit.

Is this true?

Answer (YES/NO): NO